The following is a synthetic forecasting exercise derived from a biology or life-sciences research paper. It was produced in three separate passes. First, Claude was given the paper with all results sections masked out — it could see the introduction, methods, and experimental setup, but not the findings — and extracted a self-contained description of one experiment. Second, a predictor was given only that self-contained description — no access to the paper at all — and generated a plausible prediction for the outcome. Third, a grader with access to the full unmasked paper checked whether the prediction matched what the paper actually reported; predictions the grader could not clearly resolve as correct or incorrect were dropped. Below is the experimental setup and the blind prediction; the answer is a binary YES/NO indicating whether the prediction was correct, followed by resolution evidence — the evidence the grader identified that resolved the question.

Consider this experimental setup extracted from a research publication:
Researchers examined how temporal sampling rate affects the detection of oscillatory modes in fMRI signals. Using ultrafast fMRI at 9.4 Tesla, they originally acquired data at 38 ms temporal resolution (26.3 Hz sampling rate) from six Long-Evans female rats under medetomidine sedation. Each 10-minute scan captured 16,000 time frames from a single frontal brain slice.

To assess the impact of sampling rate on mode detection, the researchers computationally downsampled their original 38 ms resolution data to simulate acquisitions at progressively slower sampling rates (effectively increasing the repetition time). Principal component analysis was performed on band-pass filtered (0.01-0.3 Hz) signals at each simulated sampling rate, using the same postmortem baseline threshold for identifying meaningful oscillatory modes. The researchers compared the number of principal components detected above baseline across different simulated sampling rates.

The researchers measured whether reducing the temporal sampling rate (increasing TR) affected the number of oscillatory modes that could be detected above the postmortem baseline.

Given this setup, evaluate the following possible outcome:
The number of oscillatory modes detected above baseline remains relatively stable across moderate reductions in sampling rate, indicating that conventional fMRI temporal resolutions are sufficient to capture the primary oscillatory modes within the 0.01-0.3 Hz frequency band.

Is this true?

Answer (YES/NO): NO